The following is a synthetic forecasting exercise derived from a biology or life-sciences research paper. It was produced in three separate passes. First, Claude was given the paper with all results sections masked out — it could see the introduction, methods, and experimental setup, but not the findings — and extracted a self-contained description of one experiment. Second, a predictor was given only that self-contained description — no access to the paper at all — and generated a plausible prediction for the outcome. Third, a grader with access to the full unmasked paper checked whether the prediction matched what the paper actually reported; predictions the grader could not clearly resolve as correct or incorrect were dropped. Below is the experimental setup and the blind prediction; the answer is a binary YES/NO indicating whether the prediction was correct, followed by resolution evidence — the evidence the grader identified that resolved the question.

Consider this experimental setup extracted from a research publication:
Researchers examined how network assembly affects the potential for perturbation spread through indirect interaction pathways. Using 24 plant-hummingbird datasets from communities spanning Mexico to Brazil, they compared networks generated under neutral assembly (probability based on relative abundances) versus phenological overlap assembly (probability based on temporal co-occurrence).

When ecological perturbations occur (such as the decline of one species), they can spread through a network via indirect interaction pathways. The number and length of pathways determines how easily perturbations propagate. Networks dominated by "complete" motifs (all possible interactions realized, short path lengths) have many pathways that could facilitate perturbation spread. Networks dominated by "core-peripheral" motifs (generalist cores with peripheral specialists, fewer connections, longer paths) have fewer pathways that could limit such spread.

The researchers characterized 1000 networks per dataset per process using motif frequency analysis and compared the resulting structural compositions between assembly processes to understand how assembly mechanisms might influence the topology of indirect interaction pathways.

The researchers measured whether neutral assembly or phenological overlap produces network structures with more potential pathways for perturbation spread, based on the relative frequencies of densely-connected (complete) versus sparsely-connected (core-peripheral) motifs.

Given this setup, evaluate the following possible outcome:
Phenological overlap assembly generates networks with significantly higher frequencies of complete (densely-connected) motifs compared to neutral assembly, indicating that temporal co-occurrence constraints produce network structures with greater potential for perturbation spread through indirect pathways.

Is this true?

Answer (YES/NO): NO